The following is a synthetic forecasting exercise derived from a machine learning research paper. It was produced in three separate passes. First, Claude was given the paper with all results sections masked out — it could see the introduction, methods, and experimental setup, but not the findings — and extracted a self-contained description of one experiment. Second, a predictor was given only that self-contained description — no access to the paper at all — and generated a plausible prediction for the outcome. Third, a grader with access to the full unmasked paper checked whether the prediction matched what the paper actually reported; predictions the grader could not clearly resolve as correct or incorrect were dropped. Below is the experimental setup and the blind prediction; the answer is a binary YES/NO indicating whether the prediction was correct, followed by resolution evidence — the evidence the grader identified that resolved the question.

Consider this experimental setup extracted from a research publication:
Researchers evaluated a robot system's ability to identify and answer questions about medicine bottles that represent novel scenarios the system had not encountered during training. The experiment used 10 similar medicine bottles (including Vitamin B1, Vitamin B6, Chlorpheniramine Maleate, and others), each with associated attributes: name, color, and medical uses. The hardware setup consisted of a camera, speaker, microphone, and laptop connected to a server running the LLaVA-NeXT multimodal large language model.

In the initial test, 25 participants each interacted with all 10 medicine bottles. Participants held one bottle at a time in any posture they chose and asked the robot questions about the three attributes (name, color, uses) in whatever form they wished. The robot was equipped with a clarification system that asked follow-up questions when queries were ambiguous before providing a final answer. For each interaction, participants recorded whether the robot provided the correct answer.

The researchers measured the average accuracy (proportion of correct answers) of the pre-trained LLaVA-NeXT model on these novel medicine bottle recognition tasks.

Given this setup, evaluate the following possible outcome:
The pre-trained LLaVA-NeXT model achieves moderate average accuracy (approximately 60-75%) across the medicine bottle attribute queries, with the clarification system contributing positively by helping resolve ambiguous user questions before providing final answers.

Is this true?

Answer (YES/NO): NO